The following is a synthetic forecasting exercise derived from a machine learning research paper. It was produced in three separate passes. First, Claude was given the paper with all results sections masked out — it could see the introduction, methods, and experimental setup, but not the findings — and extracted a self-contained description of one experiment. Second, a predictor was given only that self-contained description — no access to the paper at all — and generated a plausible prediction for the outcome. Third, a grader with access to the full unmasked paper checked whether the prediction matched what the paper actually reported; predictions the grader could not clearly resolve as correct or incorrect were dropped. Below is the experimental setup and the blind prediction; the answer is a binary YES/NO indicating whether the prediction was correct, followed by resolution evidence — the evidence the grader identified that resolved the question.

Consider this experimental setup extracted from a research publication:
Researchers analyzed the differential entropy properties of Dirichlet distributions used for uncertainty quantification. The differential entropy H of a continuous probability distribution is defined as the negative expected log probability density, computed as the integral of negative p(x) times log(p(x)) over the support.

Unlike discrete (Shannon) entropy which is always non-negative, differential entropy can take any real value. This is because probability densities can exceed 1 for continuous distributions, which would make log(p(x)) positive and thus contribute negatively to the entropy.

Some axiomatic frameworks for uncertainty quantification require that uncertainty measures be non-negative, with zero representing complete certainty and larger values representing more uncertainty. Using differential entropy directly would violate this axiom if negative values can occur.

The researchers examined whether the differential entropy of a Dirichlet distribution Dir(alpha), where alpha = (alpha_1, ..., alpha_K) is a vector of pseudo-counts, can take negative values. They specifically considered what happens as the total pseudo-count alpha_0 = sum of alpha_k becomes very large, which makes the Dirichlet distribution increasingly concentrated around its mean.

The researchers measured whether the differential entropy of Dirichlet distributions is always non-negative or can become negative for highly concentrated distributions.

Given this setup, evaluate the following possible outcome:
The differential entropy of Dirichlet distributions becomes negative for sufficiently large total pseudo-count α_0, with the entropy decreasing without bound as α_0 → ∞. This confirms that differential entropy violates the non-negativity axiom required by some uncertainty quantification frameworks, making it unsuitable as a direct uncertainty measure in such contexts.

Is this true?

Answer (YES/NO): NO